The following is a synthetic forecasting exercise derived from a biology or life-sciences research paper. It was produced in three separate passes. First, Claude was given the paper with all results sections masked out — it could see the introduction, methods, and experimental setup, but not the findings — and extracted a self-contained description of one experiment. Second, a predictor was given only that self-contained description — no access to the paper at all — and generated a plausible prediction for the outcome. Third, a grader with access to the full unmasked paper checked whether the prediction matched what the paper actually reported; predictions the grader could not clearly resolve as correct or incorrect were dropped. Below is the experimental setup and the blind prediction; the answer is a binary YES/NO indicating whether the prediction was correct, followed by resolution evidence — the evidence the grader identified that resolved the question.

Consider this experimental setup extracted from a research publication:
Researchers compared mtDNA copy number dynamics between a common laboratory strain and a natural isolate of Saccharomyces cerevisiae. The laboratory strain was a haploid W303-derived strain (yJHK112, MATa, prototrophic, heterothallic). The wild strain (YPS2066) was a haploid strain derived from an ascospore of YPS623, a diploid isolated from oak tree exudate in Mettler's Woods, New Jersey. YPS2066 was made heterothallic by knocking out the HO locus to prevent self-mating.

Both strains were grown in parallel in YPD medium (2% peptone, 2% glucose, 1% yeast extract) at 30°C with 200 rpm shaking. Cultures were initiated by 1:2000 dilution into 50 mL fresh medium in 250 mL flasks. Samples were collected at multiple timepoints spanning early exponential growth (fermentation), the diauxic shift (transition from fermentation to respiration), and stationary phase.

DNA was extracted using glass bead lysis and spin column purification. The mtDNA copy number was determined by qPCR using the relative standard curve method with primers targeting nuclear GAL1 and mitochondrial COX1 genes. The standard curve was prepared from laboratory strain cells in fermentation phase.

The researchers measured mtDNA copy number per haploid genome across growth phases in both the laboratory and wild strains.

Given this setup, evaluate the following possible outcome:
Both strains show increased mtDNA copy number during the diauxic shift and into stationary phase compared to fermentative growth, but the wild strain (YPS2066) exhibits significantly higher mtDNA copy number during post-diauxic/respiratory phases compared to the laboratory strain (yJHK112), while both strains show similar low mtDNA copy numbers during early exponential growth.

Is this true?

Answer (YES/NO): NO